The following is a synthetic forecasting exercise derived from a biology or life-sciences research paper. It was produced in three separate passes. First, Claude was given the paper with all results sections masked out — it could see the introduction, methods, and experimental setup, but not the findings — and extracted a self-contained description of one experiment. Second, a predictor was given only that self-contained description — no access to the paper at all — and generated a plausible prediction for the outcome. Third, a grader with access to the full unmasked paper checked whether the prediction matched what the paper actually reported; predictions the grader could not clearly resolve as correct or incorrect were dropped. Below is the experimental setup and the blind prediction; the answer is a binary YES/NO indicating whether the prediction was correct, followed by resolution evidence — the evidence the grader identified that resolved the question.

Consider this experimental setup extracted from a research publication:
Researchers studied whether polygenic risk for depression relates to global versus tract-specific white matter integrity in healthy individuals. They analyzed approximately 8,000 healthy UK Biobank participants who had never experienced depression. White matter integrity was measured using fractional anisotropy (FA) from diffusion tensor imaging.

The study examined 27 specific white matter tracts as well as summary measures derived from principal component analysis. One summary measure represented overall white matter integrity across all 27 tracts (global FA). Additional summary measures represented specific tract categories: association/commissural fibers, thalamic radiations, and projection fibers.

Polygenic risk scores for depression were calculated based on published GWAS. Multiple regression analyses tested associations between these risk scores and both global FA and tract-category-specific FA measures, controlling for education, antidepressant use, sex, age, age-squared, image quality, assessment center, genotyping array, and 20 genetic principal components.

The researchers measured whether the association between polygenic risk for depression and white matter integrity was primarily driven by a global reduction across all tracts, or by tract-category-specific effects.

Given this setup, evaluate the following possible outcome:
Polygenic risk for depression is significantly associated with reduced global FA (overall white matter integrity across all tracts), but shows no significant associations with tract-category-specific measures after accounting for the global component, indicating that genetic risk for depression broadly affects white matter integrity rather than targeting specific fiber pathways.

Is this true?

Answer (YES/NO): NO